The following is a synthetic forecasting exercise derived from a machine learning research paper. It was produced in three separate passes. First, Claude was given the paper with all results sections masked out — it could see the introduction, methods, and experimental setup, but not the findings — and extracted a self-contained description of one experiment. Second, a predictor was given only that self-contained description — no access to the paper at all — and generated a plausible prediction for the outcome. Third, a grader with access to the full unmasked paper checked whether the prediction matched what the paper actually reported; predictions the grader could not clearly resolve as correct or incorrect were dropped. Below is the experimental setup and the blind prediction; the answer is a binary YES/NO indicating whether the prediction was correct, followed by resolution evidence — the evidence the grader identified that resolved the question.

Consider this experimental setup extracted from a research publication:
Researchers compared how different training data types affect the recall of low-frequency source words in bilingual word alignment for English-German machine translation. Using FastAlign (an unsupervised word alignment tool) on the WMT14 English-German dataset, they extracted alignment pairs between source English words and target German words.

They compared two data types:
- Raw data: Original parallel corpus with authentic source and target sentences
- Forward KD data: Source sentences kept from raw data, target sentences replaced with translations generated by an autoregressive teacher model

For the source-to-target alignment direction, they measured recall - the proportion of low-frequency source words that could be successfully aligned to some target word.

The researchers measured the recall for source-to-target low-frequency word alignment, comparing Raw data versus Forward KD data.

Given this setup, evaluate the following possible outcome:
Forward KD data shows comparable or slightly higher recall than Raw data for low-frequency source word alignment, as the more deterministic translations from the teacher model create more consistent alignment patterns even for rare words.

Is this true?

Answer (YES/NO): NO